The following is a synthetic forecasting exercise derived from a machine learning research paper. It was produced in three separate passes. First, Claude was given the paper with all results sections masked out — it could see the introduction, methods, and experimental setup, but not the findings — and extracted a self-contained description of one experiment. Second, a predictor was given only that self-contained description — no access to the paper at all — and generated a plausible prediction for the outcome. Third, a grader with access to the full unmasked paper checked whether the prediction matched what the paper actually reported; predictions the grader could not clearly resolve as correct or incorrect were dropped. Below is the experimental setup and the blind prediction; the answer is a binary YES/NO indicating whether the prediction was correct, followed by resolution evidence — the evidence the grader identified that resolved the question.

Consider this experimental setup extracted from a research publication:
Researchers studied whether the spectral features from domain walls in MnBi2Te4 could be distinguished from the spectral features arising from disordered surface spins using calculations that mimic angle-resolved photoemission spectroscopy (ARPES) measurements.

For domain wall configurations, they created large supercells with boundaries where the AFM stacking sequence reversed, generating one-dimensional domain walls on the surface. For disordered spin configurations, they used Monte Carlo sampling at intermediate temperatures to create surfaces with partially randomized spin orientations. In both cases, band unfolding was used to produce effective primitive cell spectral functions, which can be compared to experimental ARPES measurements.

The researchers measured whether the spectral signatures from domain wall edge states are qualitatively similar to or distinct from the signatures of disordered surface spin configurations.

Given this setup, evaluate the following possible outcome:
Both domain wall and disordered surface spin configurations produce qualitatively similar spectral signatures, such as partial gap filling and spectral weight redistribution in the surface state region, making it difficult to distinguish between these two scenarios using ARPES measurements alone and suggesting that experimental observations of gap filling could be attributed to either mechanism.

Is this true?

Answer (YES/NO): YES